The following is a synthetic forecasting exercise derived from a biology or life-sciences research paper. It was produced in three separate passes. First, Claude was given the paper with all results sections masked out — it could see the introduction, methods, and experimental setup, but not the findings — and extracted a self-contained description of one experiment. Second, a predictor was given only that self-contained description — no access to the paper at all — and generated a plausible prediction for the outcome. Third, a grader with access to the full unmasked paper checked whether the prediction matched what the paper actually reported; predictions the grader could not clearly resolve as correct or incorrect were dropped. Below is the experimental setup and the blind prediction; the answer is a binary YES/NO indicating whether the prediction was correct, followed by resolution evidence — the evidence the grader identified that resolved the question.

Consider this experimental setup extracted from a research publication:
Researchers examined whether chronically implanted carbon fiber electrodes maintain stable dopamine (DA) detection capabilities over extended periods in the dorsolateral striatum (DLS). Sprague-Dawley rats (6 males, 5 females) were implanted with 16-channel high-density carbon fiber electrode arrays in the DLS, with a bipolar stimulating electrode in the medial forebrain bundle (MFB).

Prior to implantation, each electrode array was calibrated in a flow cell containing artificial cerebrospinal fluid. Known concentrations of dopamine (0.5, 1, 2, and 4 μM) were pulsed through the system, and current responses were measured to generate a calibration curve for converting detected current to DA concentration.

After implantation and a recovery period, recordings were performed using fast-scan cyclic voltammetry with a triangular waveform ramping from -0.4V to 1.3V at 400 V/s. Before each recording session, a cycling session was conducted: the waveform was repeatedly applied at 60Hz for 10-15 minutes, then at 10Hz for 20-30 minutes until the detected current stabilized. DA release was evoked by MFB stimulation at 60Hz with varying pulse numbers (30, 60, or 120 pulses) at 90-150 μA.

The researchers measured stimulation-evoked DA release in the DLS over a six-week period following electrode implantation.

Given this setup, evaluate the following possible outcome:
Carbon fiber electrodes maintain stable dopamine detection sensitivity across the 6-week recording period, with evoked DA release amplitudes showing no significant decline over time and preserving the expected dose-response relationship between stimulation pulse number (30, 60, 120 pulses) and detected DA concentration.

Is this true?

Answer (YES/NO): NO